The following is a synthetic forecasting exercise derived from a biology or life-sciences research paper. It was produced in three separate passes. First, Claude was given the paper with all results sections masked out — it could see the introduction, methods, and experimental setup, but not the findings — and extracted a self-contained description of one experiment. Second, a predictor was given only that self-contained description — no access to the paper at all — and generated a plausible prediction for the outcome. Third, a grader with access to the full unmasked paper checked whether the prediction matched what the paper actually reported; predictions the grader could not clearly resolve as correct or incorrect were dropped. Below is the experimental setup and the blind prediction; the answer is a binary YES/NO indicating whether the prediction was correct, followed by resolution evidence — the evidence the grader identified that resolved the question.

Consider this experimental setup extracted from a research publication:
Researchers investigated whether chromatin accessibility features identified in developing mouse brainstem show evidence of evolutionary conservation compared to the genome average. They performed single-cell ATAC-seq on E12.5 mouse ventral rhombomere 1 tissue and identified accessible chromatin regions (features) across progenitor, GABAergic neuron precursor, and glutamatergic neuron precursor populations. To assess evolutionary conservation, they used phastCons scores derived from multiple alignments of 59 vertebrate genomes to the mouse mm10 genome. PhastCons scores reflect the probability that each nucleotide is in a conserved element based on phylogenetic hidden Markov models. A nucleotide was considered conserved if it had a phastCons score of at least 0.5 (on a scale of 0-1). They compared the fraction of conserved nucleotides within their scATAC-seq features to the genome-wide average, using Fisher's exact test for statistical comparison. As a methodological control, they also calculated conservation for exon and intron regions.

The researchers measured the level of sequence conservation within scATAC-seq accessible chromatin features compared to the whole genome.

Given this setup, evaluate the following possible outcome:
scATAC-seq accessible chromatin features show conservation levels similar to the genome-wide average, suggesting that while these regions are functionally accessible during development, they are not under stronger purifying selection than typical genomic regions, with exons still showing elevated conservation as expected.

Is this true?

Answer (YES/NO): NO